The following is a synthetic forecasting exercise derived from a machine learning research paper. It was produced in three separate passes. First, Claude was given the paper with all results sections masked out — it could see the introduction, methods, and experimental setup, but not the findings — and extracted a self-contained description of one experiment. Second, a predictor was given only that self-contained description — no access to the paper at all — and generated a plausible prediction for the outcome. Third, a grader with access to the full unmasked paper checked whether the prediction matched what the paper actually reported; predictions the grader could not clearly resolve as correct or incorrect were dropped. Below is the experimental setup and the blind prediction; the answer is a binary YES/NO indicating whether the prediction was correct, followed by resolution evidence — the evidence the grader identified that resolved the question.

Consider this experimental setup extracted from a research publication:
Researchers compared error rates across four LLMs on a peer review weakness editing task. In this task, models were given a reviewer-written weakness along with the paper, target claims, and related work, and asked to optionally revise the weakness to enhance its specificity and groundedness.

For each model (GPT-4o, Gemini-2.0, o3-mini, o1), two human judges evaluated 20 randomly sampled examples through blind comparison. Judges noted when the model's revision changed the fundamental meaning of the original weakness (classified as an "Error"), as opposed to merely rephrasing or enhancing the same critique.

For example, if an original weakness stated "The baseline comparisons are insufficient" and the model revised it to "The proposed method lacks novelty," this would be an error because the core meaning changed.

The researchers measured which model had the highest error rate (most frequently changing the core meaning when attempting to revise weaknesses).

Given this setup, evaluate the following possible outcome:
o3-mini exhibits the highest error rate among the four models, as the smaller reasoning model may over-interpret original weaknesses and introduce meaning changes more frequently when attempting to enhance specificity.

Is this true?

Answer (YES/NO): YES